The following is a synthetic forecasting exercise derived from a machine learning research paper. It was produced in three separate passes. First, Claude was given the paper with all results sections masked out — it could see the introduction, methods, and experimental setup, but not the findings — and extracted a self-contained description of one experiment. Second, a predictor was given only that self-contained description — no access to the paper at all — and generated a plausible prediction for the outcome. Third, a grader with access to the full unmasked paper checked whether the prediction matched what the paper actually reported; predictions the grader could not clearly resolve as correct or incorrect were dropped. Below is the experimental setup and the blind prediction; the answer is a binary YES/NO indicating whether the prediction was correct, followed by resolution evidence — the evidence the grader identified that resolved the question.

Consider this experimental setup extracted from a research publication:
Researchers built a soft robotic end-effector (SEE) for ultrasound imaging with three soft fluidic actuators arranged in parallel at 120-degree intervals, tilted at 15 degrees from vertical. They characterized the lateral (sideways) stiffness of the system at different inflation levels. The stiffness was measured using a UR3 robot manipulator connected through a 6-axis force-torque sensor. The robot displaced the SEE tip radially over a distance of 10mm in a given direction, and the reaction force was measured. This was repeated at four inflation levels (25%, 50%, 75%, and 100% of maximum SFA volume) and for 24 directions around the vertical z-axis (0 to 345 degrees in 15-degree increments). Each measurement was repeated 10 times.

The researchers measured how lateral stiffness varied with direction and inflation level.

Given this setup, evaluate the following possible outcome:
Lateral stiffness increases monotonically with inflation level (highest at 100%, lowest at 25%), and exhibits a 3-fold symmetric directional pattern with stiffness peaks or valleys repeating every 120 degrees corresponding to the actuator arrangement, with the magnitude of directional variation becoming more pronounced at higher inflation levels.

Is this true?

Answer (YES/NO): NO